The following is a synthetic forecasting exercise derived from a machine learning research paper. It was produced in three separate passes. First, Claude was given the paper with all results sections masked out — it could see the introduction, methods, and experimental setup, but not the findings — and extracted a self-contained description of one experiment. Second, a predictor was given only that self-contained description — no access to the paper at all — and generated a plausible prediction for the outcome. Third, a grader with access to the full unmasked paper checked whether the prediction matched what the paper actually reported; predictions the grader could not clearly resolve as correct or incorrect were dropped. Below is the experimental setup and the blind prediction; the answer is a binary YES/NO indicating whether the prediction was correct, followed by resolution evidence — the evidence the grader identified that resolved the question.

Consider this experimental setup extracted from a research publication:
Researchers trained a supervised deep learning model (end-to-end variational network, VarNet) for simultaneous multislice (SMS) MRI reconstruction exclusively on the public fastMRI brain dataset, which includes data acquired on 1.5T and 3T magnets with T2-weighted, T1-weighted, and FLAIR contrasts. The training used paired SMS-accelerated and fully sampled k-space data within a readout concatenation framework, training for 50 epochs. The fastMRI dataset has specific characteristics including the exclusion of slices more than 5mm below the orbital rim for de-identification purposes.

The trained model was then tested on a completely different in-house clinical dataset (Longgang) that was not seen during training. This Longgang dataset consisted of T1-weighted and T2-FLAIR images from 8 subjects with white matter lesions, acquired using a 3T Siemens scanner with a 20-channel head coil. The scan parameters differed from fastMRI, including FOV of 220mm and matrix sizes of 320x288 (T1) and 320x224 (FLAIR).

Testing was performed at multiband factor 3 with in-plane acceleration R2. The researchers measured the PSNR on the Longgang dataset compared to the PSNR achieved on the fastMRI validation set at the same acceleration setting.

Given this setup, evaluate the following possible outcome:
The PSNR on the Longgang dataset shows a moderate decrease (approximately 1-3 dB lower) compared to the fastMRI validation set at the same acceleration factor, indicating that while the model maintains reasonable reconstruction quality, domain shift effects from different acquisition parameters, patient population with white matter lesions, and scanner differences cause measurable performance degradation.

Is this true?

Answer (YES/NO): NO